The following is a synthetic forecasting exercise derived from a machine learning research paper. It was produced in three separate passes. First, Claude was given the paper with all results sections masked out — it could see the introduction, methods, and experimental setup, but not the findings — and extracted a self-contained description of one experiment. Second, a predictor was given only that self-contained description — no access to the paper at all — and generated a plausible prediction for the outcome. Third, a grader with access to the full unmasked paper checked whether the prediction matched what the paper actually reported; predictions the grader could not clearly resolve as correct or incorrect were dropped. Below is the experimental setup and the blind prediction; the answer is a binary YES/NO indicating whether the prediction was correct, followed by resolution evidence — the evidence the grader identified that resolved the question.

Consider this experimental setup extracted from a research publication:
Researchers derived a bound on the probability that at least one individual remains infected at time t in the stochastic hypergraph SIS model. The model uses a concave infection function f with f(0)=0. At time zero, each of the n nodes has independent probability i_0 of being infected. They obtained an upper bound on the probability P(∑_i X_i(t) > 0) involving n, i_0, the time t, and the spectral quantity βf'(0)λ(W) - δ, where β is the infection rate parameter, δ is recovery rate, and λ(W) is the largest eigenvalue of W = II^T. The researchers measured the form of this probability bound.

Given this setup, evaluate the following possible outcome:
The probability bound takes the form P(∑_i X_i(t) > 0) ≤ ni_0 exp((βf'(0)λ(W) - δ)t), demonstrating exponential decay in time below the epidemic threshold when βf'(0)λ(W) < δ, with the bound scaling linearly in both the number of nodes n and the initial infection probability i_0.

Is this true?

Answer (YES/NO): YES